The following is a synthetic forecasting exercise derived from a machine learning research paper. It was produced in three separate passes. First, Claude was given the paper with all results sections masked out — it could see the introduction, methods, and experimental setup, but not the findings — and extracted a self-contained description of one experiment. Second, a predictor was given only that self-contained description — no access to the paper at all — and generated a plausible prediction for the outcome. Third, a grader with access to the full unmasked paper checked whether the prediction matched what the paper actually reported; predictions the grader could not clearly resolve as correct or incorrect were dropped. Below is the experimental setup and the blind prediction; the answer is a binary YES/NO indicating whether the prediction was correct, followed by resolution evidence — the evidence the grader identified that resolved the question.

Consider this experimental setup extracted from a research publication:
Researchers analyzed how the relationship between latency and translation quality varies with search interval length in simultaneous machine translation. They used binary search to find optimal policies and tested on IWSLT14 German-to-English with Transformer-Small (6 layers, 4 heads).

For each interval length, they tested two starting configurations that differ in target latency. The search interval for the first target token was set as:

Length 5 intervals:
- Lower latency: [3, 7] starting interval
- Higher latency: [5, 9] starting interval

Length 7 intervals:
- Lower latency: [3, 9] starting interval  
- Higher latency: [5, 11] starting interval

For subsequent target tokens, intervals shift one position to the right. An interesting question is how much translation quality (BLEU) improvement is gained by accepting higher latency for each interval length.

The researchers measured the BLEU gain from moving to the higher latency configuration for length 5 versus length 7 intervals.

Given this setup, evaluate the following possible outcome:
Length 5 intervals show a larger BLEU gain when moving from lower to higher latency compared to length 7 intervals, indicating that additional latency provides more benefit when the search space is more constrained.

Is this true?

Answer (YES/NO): NO